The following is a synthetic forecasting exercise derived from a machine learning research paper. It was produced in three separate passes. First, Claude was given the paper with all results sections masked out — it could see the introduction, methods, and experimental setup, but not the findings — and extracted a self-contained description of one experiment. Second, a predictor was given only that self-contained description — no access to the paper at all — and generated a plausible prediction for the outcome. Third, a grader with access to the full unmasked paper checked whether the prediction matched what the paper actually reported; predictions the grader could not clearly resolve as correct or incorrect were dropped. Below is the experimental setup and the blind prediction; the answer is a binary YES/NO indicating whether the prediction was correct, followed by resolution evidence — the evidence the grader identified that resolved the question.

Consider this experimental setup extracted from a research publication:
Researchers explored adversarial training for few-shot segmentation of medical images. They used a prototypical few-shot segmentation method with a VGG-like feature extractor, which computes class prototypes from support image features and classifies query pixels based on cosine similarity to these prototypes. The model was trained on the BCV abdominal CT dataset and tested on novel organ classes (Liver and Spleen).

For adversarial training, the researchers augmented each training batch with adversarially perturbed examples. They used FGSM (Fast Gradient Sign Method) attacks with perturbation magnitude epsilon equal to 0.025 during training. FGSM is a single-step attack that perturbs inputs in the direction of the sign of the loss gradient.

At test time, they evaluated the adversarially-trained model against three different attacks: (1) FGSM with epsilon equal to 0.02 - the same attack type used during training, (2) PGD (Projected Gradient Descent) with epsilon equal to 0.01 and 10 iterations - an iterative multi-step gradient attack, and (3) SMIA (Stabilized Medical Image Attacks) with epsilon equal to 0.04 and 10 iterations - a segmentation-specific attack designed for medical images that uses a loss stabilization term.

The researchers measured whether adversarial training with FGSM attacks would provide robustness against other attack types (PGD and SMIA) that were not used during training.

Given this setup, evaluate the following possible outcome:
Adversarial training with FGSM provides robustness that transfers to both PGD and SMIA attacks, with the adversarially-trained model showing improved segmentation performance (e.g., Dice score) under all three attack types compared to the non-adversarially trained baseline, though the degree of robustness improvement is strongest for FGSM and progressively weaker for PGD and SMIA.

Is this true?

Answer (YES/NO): NO